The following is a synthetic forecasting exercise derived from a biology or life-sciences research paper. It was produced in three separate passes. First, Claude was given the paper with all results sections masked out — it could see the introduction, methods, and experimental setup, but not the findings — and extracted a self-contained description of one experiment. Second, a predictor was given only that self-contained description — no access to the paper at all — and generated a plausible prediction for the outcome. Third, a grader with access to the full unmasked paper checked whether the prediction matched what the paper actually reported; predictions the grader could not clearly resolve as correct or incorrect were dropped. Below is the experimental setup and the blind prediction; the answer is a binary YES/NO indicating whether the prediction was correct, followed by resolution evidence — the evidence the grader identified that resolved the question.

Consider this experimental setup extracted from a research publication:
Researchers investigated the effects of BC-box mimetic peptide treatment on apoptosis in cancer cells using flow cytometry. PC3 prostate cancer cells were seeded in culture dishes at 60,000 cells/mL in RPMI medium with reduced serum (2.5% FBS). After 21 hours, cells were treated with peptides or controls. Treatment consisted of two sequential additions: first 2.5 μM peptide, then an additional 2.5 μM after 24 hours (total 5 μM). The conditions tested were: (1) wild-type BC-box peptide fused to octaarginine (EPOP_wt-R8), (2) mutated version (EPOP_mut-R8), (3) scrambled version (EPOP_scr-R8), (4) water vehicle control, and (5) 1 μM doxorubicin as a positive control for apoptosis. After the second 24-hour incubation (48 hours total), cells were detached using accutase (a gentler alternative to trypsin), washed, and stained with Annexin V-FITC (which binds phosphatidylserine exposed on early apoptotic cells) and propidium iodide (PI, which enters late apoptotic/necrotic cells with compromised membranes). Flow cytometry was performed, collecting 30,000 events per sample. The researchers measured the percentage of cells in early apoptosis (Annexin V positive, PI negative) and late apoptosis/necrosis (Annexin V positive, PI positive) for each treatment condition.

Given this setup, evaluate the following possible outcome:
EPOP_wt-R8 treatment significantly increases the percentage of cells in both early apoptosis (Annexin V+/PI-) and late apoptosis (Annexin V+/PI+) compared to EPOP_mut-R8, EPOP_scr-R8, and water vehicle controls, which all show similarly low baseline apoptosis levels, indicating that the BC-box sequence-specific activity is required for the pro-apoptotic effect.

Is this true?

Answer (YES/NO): YES